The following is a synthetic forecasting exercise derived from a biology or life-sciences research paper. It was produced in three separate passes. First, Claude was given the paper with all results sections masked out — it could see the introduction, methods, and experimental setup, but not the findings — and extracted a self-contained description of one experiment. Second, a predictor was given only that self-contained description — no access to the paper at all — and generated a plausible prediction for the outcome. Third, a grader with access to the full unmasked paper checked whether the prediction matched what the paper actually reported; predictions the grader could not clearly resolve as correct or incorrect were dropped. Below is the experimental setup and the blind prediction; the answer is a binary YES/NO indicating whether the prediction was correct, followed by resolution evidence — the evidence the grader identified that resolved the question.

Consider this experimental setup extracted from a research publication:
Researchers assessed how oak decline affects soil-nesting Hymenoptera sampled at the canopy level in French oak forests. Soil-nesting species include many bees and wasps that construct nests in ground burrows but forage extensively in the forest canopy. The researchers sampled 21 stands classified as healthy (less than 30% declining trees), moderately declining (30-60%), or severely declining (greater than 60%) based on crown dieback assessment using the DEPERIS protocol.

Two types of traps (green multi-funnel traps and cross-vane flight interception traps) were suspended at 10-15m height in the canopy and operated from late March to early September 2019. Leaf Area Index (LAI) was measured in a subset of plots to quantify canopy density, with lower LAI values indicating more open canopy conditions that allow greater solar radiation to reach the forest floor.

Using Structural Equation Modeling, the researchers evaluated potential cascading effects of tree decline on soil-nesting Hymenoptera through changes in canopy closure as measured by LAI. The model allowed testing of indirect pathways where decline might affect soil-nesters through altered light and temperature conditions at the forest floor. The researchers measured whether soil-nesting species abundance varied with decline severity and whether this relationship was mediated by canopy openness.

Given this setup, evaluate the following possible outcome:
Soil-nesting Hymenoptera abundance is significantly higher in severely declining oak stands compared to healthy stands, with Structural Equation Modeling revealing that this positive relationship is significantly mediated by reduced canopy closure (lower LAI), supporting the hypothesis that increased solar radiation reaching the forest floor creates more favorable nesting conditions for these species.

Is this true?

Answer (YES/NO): YES